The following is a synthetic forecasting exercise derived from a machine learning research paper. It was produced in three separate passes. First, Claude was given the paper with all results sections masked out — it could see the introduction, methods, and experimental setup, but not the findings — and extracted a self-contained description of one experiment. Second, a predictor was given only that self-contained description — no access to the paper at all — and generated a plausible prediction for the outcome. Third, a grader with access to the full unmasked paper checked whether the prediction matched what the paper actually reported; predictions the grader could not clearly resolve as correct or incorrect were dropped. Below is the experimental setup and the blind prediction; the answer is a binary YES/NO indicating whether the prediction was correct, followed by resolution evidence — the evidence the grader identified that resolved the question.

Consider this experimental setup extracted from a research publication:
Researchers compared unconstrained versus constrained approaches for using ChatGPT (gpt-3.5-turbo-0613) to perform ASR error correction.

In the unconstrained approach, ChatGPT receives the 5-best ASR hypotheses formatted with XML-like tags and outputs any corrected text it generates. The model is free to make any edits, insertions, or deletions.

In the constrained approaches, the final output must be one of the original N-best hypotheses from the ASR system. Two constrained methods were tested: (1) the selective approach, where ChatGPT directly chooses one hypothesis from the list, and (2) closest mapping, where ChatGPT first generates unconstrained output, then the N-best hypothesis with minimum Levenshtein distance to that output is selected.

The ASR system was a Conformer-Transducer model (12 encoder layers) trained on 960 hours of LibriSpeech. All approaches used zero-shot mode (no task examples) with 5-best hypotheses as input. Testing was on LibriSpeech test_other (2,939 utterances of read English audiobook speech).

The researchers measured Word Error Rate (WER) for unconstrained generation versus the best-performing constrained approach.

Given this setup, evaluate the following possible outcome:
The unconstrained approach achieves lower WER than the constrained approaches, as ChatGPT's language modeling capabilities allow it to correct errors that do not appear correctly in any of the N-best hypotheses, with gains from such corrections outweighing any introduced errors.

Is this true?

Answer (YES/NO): NO